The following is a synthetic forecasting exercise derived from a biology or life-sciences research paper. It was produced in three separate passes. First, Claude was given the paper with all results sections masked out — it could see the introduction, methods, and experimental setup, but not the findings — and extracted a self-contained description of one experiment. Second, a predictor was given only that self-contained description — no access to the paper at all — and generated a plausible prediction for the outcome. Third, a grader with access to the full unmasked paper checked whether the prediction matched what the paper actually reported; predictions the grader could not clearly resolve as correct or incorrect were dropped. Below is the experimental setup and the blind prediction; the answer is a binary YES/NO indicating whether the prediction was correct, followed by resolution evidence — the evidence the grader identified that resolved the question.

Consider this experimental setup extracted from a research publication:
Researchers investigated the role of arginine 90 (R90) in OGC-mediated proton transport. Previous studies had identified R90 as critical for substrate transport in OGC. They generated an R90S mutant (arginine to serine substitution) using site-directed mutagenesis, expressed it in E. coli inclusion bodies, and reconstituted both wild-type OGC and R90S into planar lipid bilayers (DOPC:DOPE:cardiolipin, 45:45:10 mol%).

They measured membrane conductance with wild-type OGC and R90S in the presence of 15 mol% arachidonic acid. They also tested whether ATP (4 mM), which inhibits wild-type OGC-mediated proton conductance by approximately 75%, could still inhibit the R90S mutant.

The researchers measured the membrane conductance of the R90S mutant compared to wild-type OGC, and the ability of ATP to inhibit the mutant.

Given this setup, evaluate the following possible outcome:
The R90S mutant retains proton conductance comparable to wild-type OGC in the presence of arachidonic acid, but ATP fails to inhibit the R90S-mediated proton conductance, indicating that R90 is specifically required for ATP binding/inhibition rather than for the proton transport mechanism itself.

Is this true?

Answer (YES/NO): NO